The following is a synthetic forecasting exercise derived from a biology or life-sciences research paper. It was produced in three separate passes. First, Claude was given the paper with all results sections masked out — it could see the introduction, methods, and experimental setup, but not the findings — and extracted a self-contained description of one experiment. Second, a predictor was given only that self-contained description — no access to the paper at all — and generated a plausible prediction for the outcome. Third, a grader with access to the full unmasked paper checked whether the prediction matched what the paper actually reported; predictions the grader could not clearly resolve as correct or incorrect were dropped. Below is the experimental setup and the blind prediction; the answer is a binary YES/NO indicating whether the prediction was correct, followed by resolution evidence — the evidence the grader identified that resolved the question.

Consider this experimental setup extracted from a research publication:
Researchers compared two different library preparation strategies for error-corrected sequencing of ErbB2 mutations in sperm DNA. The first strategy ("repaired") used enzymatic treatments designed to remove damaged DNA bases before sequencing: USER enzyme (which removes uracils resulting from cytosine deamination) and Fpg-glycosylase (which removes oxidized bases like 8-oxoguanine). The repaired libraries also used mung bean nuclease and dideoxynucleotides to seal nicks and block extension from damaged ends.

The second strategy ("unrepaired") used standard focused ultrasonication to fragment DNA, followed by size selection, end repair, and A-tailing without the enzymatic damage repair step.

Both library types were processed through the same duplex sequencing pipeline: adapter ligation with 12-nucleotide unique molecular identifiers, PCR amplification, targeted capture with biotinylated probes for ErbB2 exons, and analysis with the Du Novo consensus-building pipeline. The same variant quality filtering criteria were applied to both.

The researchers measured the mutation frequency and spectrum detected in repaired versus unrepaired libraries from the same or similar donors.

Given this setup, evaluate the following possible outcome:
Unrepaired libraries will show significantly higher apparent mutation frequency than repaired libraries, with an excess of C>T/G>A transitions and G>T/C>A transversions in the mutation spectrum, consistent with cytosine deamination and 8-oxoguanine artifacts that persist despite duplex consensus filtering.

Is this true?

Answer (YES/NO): NO